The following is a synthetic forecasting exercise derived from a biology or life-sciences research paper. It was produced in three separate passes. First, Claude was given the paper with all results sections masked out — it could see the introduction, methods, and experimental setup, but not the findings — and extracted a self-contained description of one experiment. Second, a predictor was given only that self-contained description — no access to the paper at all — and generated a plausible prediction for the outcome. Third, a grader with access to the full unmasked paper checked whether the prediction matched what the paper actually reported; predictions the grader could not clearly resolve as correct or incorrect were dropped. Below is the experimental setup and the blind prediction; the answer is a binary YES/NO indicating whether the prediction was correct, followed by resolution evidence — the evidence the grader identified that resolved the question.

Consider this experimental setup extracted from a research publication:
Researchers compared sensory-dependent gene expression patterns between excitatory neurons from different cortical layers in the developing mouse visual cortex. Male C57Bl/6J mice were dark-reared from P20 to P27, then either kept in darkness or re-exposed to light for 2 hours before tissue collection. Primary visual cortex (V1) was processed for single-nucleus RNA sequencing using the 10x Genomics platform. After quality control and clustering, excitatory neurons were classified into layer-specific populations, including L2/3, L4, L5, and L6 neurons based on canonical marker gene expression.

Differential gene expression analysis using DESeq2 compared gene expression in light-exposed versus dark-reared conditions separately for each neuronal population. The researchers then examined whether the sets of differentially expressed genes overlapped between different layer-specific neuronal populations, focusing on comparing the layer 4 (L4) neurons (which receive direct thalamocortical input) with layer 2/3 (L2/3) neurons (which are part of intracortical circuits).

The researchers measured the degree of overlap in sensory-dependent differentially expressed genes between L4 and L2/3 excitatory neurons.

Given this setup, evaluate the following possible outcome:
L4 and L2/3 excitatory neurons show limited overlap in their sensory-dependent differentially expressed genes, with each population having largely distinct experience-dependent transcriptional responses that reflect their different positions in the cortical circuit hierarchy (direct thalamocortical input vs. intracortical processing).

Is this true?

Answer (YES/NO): YES